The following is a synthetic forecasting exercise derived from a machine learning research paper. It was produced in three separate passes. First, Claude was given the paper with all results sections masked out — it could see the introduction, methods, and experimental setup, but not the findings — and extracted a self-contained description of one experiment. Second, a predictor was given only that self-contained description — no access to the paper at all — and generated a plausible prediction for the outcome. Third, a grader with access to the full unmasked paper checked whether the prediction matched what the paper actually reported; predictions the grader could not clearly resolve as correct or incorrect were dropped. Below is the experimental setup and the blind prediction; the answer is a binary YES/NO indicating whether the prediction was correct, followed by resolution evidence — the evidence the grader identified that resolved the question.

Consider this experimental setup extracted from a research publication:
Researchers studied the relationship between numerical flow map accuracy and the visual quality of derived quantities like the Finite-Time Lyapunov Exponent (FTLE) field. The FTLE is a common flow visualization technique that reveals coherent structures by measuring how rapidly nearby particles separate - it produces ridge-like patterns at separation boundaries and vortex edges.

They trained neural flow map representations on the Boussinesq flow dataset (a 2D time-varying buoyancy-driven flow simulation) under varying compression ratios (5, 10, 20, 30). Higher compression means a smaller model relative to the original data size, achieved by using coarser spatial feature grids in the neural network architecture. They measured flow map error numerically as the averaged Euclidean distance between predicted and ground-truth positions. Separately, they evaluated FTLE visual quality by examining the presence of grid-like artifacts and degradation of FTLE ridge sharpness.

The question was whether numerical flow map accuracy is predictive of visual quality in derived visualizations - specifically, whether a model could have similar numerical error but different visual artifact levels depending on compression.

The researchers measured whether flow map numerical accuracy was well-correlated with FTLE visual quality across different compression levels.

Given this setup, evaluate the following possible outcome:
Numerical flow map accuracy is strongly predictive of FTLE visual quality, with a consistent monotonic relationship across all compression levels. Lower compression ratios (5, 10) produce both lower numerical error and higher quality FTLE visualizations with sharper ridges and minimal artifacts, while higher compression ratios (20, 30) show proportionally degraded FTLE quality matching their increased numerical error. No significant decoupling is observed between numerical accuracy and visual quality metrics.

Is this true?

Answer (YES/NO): NO